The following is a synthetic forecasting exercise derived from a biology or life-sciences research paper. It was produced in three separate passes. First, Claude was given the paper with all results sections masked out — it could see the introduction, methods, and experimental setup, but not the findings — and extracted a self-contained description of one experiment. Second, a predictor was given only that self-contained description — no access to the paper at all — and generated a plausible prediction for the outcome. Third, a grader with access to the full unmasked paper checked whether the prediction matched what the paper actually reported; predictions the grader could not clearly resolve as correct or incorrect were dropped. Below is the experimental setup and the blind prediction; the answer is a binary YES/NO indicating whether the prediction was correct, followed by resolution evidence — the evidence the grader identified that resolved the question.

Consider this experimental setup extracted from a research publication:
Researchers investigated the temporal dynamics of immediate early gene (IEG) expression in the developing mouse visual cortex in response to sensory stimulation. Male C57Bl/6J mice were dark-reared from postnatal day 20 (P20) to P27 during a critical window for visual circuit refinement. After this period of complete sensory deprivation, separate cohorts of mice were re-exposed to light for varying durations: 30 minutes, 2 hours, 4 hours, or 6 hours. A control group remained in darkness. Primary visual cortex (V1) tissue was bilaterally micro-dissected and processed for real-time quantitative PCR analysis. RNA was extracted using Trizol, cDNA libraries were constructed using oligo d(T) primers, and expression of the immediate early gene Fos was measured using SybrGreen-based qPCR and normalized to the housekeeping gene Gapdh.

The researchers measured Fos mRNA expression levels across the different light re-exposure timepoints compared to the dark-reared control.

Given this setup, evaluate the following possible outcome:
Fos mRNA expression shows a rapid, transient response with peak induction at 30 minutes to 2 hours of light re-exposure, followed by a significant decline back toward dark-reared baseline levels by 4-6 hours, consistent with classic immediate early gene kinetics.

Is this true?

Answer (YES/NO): YES